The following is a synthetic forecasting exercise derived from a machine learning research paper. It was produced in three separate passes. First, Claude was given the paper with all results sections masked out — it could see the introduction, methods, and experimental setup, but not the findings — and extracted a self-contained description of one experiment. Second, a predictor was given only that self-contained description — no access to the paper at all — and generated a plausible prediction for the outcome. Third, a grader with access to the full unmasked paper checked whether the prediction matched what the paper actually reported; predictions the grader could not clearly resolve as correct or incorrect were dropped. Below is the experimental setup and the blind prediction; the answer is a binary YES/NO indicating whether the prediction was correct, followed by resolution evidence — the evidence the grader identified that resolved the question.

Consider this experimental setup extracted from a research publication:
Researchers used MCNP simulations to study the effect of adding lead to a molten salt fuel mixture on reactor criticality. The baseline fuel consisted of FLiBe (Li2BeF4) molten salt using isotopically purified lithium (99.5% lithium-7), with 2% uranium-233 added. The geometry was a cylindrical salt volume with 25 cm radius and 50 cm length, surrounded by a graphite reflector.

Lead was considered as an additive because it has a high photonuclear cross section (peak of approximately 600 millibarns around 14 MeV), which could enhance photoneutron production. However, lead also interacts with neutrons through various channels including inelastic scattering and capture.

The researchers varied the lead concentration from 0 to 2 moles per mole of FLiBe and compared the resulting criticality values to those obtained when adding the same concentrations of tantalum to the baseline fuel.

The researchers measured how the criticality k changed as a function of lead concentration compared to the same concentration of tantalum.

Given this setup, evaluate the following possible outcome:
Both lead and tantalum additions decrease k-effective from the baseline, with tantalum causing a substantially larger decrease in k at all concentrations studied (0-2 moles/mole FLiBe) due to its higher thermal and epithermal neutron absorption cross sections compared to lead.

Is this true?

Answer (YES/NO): NO